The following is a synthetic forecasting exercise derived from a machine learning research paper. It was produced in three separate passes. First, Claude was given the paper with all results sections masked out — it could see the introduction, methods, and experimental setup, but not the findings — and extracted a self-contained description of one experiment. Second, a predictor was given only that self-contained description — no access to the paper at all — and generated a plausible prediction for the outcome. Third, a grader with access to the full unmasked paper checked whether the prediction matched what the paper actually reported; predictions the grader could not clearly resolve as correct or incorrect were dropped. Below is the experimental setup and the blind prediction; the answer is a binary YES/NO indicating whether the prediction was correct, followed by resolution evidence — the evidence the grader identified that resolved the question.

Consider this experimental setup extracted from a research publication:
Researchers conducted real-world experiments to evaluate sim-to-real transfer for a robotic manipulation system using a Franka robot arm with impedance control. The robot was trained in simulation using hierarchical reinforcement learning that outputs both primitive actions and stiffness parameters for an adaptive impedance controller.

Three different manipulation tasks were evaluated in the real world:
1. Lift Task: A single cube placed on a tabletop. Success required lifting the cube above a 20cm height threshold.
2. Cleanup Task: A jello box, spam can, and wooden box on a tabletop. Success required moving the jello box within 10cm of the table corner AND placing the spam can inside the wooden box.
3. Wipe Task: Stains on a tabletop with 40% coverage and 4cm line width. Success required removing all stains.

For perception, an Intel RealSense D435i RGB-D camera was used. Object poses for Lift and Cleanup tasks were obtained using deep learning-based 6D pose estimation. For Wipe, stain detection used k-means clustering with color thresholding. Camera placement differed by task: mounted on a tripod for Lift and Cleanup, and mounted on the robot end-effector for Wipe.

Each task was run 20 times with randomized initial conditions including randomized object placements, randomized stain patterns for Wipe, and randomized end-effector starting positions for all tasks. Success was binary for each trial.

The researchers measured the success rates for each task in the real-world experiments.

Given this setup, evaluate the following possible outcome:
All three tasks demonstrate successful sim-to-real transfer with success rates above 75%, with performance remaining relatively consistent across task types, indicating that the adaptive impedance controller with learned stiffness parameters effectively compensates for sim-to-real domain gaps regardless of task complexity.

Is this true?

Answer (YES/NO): NO